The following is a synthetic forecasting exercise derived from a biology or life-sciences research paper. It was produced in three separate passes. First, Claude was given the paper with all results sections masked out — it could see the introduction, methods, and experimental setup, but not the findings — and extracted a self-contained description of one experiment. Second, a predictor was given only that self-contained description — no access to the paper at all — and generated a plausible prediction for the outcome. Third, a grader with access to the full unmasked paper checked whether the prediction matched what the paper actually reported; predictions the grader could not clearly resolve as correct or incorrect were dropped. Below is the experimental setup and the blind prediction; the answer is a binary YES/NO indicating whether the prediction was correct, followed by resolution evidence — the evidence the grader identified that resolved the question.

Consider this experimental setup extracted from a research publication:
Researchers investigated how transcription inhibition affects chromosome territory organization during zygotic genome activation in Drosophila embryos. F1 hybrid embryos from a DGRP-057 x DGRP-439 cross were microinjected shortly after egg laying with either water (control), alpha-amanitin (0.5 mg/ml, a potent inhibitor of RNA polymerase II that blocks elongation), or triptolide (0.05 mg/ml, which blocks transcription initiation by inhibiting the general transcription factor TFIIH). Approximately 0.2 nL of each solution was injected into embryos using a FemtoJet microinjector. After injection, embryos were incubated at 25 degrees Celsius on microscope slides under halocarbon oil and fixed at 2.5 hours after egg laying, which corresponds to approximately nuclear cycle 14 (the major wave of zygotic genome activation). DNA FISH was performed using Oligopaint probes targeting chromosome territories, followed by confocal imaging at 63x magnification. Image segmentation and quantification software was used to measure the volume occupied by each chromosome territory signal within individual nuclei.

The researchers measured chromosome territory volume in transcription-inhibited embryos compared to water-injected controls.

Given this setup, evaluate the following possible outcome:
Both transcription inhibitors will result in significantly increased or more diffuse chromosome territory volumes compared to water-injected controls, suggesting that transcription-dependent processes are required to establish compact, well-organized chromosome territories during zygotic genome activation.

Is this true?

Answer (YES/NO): NO